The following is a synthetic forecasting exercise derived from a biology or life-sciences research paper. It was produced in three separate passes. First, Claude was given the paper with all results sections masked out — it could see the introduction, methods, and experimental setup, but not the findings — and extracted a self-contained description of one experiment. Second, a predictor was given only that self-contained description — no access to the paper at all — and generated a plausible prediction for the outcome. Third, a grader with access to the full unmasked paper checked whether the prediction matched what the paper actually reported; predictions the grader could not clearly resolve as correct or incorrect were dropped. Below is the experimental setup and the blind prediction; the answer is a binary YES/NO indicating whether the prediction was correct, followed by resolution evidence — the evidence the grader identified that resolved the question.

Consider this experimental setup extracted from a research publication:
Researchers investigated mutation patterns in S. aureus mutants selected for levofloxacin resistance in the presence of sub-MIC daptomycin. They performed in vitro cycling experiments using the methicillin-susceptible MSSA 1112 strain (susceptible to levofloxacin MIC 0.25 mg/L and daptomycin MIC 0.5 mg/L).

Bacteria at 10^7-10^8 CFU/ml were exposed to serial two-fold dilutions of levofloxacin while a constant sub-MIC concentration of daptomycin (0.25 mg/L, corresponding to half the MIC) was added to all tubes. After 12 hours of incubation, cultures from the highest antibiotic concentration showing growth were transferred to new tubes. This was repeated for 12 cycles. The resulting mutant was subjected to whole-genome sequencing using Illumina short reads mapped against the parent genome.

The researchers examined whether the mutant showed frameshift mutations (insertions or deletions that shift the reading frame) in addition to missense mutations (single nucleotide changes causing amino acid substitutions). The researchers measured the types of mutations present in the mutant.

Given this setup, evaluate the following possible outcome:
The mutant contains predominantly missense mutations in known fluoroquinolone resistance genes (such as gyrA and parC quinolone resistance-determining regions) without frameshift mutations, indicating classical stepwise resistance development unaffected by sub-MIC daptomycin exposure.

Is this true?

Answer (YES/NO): NO